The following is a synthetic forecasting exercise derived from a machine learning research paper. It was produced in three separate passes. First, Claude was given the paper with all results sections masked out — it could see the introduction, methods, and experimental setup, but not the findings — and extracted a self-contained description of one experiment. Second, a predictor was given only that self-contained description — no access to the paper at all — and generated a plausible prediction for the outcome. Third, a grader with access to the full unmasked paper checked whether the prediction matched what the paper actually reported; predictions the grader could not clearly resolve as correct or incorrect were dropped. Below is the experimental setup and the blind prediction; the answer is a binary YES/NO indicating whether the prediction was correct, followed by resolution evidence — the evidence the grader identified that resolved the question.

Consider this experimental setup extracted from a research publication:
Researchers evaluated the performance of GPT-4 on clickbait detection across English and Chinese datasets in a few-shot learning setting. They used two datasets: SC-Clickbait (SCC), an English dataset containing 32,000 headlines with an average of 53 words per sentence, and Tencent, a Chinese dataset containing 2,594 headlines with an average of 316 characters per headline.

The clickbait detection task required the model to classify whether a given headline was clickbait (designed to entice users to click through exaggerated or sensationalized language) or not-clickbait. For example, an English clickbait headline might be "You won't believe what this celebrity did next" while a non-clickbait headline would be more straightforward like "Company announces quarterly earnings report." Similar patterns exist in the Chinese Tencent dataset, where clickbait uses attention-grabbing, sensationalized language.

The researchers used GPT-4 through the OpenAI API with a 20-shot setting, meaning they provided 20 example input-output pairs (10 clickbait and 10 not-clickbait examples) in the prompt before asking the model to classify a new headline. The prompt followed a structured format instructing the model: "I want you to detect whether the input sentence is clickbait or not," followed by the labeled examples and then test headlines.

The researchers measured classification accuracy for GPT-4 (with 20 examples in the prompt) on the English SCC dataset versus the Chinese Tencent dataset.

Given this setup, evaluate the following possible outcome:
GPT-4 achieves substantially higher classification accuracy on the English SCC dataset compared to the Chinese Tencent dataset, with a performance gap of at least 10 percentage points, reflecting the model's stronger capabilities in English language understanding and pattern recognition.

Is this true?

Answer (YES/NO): YES